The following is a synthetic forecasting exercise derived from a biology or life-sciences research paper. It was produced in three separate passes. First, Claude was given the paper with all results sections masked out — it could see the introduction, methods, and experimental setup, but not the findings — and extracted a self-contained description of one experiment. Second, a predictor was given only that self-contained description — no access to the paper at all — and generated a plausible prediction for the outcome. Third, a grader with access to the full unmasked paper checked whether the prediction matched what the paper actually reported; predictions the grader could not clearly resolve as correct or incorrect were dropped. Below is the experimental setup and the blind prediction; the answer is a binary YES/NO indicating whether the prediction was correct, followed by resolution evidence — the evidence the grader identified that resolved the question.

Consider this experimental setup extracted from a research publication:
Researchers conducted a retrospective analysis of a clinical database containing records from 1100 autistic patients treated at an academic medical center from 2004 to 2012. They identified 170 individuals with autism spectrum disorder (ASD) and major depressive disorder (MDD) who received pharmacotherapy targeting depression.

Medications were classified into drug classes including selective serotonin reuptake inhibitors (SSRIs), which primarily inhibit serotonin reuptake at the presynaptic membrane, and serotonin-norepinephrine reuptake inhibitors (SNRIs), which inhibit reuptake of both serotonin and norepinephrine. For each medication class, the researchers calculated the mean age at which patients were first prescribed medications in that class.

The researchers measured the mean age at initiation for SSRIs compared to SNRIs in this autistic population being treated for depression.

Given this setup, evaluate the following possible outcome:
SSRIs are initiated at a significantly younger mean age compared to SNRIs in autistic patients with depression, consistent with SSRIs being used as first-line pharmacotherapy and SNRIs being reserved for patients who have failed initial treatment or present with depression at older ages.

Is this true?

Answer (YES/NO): YES